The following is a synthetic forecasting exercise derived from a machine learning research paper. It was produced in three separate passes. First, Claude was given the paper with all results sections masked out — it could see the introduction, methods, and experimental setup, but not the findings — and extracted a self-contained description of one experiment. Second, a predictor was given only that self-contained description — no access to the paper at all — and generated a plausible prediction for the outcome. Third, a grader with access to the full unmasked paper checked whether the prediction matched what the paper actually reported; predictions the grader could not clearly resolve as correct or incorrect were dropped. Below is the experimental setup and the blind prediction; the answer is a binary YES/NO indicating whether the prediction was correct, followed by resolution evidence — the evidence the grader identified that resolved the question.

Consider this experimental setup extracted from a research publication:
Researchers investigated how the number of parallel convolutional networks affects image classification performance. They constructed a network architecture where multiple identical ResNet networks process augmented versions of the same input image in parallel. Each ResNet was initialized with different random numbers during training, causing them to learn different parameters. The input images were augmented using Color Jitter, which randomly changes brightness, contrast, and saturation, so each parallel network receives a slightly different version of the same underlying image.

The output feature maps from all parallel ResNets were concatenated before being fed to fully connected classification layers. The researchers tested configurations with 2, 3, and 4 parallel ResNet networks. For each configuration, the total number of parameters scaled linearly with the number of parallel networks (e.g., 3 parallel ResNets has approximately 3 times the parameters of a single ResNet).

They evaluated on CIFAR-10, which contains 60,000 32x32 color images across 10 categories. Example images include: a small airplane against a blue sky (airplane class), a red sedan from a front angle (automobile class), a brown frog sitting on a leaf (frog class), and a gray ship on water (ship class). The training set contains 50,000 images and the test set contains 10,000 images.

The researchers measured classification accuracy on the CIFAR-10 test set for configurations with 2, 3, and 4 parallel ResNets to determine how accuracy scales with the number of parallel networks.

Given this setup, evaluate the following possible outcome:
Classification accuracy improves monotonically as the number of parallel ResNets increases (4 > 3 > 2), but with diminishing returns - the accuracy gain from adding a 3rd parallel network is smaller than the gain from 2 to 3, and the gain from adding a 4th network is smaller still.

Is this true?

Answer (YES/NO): NO